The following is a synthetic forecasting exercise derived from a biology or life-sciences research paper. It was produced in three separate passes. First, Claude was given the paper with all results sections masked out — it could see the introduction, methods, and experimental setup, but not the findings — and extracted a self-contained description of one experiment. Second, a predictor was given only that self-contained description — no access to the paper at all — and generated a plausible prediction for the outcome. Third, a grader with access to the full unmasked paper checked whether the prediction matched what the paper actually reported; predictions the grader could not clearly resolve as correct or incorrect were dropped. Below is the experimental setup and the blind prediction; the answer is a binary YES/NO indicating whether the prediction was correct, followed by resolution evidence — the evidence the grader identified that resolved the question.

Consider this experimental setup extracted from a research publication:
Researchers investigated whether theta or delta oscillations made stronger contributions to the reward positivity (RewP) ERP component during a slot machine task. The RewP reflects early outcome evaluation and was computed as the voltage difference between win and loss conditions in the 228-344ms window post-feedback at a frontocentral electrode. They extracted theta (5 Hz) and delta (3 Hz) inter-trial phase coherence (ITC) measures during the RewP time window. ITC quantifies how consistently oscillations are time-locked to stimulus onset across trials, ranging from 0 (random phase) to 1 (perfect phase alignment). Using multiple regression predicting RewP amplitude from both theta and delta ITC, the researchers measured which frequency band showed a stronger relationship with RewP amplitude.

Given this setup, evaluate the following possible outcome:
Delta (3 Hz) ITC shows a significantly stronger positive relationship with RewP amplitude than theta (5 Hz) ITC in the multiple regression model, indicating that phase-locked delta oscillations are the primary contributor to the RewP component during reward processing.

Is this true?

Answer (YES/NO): NO